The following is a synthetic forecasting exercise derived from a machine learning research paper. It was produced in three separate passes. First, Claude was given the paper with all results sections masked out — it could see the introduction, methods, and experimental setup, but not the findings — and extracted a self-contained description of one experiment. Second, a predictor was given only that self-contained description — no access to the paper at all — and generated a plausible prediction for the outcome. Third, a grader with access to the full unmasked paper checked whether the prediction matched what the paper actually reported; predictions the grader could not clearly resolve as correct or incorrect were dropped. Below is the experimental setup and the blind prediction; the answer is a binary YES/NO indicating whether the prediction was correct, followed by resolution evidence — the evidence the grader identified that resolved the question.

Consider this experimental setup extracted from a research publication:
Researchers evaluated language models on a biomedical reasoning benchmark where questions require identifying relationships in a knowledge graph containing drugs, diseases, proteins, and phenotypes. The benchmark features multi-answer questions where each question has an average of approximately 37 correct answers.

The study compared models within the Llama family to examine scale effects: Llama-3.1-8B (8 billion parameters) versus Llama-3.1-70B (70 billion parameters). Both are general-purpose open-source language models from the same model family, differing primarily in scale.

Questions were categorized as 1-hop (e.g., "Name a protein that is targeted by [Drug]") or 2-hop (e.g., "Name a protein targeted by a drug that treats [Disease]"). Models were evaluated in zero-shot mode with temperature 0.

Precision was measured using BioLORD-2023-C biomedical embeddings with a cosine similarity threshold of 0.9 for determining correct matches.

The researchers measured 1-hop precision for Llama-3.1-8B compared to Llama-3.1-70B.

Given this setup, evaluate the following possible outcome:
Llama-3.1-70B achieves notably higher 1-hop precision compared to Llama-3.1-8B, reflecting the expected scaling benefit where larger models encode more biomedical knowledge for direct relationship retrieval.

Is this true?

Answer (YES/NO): YES